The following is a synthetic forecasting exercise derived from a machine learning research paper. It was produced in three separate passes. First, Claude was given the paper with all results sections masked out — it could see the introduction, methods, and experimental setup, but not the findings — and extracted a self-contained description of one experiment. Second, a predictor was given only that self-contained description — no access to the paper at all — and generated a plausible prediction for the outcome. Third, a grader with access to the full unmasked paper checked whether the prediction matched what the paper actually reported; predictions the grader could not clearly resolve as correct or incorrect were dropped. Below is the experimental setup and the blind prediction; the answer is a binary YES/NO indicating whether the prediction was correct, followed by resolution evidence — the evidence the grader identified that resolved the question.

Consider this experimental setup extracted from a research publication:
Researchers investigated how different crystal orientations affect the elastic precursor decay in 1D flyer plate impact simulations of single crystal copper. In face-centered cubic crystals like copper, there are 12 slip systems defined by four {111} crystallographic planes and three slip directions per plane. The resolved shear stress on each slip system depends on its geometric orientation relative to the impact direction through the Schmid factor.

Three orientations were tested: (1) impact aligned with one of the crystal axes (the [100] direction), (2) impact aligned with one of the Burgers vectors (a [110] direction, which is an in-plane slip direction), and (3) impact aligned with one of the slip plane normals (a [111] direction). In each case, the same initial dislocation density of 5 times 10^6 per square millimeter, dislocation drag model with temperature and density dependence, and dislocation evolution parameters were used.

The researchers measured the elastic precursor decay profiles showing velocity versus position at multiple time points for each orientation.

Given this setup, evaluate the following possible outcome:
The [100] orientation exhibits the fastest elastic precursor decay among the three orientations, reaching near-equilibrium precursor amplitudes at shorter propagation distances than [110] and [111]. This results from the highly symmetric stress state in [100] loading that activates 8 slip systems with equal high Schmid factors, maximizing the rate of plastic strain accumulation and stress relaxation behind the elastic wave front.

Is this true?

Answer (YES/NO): NO